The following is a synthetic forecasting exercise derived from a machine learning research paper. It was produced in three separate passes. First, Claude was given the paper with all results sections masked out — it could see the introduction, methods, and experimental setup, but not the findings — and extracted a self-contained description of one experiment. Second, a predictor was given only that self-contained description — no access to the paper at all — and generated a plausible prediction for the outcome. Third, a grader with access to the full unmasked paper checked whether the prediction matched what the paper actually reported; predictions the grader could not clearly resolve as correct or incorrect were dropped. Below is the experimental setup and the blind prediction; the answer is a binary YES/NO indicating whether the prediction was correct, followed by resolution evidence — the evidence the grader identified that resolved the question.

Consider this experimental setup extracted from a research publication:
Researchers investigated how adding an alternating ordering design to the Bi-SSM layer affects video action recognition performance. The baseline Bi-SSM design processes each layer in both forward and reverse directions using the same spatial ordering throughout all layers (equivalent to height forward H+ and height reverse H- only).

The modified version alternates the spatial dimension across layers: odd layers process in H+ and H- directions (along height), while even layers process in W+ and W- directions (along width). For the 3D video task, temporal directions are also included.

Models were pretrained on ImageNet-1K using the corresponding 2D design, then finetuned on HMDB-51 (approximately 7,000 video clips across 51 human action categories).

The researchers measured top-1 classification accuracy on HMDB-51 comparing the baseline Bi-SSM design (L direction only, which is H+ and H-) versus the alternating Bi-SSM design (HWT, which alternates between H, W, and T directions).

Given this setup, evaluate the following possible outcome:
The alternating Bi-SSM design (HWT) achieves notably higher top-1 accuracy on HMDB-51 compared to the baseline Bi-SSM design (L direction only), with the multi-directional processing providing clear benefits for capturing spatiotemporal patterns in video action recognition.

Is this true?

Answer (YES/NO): YES